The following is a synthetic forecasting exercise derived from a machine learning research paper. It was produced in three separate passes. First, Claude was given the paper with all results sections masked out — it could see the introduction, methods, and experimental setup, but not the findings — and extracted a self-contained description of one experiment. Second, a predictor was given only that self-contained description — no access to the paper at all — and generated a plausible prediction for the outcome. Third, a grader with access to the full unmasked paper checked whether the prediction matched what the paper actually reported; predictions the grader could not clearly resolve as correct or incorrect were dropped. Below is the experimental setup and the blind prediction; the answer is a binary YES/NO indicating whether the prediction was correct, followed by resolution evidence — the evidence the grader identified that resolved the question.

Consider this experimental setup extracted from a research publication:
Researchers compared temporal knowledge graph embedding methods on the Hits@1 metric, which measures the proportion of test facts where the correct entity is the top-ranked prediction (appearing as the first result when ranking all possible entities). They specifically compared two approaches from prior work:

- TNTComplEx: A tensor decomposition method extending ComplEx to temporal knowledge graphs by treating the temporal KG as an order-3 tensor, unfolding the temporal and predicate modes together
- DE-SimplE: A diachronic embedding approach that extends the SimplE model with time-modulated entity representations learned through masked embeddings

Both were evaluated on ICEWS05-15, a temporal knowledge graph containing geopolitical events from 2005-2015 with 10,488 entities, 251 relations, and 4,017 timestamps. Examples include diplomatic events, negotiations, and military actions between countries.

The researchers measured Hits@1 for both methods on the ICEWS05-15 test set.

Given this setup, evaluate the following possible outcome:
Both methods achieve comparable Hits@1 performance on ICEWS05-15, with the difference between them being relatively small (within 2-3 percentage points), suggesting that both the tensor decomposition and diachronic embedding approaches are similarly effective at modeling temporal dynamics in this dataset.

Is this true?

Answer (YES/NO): NO